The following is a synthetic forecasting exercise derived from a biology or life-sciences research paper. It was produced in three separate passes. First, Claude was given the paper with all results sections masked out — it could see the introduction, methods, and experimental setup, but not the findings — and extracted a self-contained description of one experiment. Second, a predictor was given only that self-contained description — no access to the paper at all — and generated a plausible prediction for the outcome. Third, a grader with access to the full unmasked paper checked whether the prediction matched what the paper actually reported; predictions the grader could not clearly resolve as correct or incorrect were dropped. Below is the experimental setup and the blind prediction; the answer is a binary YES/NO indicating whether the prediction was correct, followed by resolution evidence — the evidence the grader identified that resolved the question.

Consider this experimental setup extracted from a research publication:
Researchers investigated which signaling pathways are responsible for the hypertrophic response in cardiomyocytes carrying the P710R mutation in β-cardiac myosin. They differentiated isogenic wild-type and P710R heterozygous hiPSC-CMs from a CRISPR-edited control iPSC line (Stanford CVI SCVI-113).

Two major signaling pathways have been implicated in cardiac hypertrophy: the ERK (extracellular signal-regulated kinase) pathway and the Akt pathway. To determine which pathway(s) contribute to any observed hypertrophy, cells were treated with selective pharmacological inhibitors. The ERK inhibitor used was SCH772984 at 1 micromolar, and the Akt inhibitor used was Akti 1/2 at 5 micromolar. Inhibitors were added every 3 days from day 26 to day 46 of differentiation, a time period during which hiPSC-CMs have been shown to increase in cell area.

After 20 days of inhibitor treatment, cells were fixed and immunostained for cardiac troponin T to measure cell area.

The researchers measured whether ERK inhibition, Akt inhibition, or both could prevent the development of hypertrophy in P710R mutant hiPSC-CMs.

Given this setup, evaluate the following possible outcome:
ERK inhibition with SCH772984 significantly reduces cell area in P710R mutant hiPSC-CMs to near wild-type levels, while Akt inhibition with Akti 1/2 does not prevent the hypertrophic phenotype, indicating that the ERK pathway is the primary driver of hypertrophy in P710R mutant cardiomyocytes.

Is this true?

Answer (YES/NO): NO